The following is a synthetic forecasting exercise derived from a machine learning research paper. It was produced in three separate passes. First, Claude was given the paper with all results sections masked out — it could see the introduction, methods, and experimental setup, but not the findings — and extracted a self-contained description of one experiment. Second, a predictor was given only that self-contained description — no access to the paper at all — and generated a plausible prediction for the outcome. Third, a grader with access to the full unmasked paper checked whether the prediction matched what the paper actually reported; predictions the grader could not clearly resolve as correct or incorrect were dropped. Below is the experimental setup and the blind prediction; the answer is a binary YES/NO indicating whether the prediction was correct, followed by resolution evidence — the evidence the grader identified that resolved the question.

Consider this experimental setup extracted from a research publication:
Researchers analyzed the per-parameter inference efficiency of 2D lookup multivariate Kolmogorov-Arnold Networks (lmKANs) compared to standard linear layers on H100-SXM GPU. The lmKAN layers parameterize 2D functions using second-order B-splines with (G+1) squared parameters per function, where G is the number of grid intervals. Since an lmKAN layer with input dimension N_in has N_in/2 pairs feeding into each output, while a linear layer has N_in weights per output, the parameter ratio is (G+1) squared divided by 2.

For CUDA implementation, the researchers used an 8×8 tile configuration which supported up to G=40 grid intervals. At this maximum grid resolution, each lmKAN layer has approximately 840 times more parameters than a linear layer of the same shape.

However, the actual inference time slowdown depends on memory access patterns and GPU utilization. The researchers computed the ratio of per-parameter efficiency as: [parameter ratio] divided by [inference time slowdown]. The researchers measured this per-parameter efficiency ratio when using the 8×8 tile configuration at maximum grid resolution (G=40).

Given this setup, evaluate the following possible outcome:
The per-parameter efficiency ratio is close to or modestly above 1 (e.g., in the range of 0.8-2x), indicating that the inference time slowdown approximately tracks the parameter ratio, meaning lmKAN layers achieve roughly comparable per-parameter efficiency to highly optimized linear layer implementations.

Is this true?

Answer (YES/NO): NO